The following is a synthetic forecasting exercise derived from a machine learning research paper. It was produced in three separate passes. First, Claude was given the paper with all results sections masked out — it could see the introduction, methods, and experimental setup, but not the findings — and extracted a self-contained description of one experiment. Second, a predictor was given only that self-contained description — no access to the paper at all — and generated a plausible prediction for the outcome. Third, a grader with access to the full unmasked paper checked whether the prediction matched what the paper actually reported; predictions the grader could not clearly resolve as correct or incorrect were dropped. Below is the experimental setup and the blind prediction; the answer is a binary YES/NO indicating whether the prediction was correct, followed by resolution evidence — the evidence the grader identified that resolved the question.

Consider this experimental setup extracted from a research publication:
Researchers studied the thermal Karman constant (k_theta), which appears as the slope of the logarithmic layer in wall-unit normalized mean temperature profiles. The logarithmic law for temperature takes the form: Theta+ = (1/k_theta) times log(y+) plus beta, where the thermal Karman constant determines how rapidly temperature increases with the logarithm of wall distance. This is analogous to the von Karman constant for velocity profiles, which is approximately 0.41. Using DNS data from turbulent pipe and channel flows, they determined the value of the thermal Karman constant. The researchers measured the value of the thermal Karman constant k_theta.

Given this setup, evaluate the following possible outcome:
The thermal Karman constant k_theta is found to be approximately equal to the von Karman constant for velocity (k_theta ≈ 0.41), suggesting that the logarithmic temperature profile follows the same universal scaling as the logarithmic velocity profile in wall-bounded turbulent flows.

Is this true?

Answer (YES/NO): NO